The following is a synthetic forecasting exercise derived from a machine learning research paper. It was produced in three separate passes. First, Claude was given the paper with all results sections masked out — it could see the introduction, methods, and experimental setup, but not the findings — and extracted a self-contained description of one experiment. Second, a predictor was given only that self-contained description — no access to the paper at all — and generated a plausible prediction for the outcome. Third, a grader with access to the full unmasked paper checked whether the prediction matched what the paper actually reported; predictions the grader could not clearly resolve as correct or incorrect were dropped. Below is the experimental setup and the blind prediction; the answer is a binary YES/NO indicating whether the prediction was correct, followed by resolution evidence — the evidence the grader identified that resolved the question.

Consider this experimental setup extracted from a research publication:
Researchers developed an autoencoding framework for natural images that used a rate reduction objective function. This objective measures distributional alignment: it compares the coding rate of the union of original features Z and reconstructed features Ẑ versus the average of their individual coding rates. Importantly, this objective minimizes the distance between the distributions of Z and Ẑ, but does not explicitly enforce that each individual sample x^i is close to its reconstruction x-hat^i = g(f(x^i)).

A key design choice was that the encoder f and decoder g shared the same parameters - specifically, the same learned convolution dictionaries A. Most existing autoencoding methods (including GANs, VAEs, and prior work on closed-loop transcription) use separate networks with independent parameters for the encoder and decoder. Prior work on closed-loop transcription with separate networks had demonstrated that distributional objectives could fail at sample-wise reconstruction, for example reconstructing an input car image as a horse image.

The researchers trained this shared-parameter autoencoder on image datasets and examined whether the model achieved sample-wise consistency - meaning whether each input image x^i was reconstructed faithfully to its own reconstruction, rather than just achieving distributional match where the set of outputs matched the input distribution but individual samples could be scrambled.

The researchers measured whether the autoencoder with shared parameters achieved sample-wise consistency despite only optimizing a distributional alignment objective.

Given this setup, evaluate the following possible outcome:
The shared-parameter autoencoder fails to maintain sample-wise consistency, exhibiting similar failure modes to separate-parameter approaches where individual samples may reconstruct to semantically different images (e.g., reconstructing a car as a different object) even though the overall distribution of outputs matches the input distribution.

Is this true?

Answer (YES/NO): NO